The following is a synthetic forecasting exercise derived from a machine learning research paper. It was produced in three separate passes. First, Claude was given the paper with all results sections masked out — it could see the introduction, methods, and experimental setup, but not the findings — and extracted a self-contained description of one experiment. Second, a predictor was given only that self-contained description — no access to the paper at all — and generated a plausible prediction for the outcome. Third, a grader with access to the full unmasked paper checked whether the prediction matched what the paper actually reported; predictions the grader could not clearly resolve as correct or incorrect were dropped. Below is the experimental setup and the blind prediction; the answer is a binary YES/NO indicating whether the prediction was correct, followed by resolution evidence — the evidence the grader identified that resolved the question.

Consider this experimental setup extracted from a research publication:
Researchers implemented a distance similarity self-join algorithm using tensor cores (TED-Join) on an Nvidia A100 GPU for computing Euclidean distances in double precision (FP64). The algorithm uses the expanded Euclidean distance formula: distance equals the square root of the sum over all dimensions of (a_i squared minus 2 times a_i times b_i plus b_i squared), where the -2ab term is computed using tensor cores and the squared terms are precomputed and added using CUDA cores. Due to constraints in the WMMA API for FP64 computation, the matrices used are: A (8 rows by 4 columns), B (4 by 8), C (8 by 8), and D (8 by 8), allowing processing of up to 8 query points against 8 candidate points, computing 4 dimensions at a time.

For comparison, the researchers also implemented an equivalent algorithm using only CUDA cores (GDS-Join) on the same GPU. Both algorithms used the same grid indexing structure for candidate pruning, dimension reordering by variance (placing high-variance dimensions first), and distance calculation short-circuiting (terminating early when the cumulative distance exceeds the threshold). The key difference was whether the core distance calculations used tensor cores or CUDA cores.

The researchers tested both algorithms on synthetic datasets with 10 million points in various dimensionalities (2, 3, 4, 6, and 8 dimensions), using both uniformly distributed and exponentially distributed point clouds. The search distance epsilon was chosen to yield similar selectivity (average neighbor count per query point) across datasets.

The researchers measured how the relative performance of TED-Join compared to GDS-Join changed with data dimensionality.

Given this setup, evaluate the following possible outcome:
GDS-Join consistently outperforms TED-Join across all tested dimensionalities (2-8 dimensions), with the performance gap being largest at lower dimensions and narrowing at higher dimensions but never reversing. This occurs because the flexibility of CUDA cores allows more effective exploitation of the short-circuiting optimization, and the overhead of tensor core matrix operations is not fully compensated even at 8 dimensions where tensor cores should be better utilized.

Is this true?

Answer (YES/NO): NO